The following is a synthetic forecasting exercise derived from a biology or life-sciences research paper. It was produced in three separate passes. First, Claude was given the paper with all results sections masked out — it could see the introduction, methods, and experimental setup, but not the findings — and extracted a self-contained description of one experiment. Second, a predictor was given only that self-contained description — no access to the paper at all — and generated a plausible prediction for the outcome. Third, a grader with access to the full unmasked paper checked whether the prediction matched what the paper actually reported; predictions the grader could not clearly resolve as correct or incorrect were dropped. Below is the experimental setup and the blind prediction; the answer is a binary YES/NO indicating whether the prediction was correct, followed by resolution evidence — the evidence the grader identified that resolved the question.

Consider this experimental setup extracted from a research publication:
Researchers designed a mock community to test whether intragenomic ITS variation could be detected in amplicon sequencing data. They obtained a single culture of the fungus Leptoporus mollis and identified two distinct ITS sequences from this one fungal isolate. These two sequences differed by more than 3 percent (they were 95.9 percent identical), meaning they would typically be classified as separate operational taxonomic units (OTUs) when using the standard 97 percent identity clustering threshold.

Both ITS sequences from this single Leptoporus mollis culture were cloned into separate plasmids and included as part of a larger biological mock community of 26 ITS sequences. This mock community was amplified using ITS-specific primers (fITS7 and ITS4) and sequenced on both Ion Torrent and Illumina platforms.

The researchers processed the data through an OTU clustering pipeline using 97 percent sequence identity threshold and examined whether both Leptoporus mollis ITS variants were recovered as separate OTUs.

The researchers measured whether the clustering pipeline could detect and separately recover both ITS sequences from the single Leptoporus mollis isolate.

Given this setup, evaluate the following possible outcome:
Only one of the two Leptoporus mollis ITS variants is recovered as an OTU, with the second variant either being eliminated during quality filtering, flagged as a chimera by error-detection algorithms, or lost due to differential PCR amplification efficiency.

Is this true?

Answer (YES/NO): NO